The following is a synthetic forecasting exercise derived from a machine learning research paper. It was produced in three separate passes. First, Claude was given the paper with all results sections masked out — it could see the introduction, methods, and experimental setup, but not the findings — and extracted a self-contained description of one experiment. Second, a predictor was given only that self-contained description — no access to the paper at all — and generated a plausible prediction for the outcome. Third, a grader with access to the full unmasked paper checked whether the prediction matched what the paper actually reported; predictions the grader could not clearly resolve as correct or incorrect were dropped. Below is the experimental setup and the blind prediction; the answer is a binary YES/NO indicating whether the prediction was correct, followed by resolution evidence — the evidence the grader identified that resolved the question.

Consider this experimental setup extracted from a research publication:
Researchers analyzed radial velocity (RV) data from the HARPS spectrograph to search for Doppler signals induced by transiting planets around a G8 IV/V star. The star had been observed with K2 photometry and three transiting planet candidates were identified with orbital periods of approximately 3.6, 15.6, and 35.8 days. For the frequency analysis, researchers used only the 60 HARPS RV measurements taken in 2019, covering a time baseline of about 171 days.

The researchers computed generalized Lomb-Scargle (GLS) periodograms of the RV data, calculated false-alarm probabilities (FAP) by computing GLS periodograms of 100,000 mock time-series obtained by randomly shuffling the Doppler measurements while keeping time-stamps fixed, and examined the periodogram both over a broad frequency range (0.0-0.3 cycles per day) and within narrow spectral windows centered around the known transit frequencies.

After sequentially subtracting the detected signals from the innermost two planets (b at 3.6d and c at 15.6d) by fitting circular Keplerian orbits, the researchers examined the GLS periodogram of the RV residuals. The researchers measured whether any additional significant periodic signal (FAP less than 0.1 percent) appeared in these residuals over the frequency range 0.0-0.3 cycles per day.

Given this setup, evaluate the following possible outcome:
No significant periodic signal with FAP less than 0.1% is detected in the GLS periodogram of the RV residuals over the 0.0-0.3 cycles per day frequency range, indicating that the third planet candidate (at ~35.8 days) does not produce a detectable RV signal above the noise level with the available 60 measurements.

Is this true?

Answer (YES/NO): NO